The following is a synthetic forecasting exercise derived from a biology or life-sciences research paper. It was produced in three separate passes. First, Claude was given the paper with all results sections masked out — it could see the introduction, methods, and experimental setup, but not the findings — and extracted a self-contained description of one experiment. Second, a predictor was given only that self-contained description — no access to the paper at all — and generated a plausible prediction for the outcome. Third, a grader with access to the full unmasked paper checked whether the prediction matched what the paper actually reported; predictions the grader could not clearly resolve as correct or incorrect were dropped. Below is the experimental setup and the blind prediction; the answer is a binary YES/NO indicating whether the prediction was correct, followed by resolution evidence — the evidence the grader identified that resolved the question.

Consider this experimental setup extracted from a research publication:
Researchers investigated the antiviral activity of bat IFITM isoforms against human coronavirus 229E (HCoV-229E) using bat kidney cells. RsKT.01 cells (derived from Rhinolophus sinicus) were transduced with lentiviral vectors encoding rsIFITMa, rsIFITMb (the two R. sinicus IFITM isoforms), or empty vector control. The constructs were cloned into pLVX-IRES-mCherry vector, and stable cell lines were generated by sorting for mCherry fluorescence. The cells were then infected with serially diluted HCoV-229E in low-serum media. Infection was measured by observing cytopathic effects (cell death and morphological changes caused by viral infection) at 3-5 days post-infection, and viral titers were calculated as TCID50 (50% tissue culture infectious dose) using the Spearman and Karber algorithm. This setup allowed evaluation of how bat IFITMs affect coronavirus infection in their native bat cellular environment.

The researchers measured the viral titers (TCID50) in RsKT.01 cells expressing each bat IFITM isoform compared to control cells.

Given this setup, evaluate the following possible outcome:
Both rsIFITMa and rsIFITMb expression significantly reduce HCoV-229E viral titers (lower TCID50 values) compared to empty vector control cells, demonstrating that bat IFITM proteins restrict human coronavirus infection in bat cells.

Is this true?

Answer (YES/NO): YES